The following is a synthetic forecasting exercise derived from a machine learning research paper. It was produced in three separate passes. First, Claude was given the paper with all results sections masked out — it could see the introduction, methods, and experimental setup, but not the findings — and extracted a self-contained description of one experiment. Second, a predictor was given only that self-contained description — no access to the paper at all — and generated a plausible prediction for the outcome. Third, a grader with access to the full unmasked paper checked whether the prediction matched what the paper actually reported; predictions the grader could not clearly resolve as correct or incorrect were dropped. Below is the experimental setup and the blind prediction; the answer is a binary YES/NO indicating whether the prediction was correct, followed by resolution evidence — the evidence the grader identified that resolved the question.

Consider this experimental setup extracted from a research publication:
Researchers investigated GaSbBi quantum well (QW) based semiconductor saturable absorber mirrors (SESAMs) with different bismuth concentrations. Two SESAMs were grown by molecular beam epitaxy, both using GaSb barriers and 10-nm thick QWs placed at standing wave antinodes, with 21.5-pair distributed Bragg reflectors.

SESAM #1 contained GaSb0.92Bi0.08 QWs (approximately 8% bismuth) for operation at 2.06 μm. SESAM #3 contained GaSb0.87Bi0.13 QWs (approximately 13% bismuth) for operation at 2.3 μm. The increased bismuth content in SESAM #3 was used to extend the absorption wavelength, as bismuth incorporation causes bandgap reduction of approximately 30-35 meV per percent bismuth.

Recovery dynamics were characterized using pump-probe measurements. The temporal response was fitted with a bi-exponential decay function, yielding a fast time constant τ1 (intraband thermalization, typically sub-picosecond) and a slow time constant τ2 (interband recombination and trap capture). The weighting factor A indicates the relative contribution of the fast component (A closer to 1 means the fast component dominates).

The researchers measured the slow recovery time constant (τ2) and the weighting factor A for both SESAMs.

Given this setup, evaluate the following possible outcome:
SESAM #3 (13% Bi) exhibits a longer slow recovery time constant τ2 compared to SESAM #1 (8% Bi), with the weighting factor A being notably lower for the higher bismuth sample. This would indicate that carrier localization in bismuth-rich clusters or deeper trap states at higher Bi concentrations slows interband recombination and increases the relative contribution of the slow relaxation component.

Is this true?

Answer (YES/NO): NO